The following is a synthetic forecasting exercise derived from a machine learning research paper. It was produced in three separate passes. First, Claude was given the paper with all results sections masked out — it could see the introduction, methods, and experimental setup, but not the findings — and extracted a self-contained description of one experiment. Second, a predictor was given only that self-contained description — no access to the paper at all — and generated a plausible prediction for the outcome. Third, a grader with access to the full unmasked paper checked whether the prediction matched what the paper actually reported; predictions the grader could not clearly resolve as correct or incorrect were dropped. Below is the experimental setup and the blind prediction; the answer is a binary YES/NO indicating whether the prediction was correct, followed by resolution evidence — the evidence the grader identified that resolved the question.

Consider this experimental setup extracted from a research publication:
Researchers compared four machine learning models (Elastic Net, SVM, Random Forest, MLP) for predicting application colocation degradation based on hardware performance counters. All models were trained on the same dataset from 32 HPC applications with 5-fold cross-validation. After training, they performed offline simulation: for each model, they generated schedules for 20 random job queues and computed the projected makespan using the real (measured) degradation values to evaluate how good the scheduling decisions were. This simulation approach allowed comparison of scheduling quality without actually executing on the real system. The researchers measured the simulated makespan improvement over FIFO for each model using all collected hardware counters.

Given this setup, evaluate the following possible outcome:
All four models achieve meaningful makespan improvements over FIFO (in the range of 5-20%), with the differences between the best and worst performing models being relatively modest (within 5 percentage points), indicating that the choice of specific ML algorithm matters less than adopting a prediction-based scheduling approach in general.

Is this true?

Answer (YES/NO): NO